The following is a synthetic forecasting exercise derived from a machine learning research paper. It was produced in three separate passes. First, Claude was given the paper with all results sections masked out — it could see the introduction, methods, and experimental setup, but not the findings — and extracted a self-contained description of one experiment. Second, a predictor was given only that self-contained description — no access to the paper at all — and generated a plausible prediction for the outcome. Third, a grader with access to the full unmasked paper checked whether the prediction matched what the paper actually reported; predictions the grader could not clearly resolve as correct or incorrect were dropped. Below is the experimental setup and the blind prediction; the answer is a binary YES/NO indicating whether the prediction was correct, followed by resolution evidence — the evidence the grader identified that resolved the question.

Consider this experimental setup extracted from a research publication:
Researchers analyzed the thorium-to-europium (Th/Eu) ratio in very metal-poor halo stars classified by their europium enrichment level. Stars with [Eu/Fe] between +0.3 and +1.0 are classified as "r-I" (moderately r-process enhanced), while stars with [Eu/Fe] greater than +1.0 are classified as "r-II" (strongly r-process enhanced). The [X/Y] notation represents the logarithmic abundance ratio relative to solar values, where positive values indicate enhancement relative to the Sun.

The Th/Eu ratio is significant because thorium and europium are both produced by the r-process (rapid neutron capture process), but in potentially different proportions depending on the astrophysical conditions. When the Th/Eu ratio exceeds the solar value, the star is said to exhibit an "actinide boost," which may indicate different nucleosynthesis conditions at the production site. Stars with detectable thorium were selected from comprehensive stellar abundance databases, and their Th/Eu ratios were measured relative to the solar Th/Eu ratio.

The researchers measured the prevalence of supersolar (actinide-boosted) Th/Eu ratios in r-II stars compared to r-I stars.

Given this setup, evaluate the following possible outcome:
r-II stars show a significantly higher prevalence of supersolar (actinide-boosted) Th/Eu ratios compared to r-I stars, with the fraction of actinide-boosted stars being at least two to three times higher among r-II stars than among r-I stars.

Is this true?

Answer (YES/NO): NO